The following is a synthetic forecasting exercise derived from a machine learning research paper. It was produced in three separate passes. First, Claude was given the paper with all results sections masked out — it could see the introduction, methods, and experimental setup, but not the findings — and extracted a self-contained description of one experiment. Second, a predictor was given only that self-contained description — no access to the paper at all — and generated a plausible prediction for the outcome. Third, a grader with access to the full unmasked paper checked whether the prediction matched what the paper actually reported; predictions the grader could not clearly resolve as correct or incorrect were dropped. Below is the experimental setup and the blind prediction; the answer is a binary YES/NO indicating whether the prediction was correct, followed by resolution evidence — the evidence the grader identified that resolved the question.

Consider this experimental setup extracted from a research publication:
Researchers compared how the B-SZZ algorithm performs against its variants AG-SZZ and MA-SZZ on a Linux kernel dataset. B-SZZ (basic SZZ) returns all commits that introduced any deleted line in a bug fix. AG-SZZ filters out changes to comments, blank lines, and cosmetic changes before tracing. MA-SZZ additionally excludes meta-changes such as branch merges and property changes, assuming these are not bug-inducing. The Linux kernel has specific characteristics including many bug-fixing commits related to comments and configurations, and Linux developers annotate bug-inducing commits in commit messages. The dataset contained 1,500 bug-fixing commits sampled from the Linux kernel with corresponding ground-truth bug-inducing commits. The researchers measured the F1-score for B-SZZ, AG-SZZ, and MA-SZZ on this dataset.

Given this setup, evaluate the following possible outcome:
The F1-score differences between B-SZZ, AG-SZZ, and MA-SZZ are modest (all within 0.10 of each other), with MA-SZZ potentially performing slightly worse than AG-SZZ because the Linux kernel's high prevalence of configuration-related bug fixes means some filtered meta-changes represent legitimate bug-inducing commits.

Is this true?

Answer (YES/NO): YES